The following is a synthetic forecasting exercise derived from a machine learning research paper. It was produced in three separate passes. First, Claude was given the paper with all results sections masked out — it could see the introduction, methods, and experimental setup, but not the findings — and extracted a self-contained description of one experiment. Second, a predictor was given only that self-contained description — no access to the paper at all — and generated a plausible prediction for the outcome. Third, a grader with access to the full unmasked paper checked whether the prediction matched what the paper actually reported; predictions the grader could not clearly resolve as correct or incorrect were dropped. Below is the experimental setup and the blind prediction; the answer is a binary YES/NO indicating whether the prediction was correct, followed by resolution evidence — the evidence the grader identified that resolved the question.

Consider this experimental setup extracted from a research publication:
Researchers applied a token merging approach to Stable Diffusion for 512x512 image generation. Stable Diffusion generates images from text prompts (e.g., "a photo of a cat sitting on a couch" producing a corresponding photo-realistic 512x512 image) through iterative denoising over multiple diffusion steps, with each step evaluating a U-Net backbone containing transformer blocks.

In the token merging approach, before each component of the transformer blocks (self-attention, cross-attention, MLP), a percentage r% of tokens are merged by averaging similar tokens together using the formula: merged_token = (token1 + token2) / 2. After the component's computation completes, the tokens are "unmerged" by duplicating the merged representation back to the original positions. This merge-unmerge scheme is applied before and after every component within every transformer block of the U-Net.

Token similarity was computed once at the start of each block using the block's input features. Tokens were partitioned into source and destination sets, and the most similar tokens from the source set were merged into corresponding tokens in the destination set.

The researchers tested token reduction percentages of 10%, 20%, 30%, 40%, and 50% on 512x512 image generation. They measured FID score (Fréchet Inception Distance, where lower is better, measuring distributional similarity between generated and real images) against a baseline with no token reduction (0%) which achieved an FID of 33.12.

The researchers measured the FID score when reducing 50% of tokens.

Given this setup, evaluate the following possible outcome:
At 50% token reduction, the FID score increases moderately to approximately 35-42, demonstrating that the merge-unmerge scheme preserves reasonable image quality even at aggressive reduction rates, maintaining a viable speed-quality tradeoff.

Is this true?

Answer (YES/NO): NO